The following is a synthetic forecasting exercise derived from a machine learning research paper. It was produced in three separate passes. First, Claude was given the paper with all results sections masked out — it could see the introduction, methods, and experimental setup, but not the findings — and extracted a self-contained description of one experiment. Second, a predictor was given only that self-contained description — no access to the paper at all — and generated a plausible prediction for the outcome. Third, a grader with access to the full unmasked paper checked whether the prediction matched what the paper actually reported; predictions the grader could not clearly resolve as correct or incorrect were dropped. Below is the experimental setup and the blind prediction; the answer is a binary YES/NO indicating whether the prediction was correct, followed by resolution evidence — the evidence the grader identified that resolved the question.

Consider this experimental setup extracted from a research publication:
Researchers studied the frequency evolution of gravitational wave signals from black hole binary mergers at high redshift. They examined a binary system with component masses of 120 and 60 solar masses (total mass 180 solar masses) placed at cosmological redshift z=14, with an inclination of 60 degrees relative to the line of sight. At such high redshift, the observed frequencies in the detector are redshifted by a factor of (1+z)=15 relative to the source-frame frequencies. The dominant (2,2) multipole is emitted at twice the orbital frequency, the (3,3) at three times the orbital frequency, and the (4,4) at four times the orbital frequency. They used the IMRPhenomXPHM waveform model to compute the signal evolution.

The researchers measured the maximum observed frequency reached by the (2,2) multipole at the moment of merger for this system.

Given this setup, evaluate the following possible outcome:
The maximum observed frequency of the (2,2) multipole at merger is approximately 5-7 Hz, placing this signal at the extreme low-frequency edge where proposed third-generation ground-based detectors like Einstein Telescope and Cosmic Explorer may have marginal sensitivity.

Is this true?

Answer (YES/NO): YES